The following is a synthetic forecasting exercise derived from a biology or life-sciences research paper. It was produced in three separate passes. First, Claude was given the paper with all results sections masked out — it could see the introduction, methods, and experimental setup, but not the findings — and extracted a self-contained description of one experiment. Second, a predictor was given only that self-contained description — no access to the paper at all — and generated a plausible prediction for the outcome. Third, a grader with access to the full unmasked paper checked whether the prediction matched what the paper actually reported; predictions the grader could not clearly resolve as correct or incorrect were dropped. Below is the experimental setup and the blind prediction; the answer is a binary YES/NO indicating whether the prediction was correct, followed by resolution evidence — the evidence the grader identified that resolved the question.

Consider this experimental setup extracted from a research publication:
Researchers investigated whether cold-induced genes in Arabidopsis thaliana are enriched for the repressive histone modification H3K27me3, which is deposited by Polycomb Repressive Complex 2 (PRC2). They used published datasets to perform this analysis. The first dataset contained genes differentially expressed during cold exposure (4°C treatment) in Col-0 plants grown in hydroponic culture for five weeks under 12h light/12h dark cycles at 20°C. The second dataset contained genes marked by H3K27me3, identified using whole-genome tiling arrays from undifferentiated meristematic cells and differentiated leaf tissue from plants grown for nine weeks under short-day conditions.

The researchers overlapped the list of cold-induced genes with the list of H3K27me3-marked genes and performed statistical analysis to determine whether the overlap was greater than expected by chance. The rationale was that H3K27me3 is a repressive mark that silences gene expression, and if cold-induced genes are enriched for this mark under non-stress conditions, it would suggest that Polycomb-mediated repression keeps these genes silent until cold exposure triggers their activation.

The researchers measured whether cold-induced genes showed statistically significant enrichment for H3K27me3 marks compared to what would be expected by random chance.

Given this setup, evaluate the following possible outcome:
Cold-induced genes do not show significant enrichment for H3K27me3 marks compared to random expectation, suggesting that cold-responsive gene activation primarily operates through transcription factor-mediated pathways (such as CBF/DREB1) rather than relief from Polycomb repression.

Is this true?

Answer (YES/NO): NO